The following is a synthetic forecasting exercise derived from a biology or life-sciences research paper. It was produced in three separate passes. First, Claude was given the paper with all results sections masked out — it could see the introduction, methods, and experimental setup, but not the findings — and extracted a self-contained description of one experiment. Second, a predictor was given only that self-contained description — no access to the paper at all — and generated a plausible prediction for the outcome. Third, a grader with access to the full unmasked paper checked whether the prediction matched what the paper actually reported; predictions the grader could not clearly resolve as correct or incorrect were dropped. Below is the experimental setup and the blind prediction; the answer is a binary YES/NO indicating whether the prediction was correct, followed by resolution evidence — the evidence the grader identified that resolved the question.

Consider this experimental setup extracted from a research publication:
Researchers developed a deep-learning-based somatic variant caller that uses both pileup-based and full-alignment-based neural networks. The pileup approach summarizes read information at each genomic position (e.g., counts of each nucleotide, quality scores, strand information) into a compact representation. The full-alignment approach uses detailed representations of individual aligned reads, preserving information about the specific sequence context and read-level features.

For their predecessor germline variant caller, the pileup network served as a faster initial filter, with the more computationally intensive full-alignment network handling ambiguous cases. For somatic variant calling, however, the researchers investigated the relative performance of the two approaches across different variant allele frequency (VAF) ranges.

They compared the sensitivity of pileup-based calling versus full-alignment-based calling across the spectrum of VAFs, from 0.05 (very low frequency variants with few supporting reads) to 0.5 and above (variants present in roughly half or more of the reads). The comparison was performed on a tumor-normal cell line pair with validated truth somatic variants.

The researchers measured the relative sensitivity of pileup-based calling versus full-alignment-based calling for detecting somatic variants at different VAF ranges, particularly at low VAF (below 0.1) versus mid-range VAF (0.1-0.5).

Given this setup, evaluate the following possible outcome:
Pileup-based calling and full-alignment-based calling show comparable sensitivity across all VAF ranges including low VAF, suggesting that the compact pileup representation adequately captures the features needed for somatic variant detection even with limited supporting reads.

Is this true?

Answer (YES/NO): NO